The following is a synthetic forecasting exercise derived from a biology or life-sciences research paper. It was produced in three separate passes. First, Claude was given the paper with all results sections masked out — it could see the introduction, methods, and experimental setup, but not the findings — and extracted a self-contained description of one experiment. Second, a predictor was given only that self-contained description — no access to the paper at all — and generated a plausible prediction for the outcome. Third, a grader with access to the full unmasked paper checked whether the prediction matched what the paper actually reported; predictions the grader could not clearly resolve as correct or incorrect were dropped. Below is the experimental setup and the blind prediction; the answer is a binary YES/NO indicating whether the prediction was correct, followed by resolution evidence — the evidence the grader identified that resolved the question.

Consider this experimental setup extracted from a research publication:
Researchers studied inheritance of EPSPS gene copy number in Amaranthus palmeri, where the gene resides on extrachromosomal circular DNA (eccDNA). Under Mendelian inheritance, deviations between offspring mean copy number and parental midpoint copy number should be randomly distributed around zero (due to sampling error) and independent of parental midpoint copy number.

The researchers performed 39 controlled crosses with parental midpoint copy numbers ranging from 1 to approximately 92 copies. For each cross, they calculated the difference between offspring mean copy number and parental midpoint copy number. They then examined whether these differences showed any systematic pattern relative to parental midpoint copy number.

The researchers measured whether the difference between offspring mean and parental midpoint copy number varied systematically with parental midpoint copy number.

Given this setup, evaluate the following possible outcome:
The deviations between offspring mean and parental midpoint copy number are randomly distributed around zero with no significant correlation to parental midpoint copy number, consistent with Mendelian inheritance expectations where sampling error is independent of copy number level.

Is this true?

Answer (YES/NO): NO